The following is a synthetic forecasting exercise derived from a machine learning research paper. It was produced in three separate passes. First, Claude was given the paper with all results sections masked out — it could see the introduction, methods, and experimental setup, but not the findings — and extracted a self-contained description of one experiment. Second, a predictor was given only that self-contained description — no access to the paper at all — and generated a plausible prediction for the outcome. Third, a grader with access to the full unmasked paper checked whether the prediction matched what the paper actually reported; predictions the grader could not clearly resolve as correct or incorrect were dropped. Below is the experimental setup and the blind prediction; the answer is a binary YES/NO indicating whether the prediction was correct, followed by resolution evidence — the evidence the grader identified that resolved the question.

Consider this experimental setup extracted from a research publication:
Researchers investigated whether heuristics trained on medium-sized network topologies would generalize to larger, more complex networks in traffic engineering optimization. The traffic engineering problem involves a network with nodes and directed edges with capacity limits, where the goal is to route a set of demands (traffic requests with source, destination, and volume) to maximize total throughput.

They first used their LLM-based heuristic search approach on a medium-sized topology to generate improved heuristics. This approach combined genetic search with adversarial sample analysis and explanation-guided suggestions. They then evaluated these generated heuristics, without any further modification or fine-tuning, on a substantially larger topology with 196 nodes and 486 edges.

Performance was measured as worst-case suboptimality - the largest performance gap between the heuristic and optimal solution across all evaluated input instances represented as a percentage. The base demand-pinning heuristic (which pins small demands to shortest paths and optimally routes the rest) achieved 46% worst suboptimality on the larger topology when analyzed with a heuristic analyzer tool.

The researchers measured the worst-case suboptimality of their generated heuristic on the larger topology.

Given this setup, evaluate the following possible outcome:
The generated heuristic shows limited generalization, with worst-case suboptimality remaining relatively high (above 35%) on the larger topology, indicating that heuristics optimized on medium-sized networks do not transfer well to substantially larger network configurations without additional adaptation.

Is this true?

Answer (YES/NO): NO